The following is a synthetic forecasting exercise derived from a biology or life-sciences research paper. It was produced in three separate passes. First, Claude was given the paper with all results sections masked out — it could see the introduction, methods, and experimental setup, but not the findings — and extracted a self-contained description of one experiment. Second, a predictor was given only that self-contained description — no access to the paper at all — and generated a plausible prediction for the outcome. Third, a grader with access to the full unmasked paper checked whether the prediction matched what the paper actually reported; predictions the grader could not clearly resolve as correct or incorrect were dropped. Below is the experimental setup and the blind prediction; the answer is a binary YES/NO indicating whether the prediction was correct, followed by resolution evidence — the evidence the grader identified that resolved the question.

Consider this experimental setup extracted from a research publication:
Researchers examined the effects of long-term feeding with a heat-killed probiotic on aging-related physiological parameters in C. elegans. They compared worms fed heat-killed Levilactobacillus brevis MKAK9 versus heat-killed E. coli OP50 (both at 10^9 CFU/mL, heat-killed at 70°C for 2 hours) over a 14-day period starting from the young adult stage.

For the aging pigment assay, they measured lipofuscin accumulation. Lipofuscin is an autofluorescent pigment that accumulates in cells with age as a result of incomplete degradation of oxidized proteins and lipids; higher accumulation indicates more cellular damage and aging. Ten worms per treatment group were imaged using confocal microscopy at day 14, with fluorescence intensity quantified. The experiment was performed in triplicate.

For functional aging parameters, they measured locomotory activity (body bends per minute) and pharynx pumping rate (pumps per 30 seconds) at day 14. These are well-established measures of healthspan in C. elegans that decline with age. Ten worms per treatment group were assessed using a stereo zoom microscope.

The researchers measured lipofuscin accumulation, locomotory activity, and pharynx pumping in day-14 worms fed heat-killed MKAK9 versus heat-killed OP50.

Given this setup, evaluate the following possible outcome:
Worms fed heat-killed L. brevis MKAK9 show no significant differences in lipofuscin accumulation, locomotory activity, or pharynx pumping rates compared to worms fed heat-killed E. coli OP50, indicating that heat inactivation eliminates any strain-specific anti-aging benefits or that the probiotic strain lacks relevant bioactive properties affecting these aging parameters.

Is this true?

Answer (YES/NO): NO